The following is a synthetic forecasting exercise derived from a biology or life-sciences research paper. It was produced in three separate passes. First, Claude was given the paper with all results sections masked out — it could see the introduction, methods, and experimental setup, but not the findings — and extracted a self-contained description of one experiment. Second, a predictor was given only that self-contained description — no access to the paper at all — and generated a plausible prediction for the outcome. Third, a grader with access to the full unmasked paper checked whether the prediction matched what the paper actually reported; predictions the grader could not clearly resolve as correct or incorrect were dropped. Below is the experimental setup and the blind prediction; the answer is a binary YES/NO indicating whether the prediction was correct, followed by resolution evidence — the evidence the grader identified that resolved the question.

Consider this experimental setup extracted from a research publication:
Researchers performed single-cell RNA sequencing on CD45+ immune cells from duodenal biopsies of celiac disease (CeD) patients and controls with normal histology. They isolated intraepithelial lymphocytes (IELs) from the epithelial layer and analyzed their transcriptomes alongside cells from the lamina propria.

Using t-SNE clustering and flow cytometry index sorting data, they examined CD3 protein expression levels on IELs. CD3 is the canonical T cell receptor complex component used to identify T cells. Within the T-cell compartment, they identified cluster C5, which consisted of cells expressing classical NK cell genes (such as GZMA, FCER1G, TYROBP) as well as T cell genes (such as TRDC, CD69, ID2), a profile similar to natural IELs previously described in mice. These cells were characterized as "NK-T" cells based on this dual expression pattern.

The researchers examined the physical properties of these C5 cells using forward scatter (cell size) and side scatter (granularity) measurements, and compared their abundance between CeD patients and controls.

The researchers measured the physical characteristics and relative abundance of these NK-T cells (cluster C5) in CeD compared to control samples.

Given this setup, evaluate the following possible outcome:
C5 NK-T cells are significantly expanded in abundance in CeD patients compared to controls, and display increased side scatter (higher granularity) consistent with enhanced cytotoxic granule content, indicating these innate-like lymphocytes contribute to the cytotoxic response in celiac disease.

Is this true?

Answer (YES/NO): NO